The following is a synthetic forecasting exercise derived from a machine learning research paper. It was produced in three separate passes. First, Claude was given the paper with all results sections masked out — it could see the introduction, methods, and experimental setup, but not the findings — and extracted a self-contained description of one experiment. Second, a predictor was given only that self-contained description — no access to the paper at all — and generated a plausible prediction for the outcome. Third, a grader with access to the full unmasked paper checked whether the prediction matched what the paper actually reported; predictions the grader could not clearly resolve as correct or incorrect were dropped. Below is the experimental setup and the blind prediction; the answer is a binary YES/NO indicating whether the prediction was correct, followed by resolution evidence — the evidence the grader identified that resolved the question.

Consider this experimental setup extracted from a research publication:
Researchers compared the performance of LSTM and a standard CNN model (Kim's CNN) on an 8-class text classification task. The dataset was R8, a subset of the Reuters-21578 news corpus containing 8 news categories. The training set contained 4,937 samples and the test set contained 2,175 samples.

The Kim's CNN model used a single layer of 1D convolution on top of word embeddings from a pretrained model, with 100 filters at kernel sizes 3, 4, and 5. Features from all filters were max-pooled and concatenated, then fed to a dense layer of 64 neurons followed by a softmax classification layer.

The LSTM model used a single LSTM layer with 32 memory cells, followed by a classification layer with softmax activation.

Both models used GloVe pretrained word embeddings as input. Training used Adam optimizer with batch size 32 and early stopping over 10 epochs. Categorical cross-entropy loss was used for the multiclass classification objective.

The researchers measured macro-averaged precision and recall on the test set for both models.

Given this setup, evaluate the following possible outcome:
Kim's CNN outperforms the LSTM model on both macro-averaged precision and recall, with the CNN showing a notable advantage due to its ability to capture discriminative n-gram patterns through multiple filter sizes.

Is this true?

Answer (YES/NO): YES